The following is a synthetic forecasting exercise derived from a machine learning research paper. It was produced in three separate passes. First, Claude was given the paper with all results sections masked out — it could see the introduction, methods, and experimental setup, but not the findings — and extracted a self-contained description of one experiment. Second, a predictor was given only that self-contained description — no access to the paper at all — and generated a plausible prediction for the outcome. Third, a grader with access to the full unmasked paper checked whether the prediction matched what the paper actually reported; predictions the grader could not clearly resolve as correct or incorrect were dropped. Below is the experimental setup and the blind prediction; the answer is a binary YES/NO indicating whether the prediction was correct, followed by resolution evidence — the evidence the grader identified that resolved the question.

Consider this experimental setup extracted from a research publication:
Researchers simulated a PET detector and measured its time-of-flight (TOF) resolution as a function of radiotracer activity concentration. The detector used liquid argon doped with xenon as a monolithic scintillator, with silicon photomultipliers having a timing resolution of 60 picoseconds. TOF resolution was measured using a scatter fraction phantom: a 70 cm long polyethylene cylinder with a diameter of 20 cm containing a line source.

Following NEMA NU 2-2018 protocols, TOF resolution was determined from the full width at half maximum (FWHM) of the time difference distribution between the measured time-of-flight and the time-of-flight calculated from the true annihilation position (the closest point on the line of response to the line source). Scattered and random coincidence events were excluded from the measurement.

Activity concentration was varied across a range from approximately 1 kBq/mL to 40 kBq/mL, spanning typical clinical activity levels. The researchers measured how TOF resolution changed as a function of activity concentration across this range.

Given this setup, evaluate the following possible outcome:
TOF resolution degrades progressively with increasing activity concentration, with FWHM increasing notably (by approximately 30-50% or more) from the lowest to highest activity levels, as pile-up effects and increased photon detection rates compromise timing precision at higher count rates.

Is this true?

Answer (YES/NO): NO